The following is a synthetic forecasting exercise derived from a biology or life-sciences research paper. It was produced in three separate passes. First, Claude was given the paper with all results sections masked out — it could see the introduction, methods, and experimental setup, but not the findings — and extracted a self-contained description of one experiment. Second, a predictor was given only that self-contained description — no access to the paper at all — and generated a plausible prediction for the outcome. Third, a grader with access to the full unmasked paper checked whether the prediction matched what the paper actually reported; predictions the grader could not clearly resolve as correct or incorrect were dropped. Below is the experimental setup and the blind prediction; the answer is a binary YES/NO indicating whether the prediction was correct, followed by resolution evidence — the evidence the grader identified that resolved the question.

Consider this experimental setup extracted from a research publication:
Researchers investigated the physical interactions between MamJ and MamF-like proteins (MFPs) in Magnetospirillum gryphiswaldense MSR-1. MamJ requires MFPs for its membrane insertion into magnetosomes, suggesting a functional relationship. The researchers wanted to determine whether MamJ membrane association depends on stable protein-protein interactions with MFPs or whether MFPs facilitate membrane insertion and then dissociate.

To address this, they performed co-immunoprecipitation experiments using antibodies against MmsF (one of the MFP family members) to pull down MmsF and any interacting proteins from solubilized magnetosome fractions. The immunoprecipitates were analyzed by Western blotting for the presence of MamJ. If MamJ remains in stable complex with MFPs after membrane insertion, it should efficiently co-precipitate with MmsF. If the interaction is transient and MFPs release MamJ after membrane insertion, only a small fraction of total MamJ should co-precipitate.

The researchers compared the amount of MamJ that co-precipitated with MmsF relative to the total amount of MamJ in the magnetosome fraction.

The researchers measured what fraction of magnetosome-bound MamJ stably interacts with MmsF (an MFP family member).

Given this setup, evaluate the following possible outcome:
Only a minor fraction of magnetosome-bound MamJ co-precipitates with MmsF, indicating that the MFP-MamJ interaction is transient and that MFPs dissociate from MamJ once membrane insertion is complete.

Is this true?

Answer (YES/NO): YES